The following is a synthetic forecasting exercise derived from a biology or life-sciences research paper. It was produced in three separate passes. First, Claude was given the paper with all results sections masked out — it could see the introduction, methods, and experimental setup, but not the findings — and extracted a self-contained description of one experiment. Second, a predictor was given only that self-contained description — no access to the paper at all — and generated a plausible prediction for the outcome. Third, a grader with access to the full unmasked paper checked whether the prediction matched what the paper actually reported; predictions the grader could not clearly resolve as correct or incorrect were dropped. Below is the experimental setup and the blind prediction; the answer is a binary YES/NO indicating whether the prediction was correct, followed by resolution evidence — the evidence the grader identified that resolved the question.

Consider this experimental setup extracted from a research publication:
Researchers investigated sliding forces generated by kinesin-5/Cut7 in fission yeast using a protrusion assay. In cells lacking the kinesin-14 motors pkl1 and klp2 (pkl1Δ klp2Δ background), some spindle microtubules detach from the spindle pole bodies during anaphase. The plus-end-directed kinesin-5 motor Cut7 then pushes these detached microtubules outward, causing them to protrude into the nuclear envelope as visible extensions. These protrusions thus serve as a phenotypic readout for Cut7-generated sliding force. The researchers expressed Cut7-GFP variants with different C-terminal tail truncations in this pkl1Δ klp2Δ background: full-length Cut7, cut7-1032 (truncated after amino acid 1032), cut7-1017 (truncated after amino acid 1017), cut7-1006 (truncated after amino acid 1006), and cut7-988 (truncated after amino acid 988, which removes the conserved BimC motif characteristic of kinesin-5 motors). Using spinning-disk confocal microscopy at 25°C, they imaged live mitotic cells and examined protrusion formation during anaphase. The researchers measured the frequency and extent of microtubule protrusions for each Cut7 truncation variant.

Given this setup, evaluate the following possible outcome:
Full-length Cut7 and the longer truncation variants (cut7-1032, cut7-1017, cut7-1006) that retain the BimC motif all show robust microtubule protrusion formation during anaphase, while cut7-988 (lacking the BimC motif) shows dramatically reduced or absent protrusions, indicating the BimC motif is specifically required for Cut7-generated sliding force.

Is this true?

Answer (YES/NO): NO